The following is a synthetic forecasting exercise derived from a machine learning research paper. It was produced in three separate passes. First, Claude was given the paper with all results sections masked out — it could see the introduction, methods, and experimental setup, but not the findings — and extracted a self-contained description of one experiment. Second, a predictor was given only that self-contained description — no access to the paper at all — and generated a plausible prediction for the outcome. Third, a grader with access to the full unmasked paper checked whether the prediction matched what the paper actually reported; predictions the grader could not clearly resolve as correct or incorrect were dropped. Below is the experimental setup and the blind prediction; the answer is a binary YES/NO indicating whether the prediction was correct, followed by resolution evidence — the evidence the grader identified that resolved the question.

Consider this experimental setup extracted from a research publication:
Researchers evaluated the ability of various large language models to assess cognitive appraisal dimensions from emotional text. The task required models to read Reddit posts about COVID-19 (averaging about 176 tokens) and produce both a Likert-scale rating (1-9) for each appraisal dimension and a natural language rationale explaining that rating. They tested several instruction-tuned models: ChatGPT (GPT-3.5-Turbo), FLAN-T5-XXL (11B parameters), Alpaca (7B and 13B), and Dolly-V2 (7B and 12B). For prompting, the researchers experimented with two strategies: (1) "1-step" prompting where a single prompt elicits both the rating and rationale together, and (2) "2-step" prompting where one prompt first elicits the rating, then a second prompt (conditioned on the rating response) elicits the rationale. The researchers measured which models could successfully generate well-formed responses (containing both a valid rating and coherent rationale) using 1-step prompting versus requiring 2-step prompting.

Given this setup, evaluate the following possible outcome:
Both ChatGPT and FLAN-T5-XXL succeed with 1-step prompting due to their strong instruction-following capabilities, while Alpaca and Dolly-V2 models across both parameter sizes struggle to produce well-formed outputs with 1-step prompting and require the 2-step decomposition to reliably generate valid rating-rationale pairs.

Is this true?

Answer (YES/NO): NO